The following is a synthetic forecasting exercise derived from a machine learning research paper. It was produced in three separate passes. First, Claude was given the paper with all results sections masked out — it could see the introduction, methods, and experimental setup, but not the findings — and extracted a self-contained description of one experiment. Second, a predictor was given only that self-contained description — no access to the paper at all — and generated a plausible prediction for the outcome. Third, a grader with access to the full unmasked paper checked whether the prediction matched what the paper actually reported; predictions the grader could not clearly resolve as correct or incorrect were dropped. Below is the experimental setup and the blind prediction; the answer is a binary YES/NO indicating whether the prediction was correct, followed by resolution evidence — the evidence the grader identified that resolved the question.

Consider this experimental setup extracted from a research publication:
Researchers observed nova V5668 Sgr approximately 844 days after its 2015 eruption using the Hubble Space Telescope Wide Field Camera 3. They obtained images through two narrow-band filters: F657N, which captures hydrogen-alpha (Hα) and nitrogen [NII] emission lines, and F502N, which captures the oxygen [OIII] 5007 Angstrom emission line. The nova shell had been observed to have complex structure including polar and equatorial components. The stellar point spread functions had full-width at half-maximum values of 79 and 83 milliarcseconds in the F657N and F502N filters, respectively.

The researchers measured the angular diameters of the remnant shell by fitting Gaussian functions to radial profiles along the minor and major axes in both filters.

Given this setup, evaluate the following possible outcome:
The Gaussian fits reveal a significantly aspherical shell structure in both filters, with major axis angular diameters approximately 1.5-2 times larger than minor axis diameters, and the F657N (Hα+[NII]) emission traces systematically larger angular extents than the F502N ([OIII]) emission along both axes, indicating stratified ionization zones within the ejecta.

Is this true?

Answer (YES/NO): NO